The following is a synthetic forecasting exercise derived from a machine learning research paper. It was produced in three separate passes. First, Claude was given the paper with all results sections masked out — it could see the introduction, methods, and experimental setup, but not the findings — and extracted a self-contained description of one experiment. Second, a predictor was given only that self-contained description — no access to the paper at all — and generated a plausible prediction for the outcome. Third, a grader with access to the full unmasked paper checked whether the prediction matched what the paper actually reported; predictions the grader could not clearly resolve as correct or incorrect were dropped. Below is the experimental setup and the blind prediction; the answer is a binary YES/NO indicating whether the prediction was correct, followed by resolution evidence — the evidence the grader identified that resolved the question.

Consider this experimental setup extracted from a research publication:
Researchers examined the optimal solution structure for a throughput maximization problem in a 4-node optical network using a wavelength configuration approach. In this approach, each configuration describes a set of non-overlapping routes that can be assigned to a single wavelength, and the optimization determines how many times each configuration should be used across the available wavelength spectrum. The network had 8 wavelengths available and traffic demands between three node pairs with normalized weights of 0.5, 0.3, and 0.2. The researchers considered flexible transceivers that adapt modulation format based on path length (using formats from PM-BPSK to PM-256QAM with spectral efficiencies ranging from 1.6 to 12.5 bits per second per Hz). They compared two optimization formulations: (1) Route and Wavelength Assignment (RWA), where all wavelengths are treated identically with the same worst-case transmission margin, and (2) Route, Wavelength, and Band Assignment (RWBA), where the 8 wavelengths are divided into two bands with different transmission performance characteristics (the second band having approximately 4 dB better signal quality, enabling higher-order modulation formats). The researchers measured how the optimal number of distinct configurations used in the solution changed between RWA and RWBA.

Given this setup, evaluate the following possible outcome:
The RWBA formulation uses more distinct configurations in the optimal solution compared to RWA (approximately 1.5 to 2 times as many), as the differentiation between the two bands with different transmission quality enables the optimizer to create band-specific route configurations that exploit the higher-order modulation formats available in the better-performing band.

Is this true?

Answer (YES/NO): NO